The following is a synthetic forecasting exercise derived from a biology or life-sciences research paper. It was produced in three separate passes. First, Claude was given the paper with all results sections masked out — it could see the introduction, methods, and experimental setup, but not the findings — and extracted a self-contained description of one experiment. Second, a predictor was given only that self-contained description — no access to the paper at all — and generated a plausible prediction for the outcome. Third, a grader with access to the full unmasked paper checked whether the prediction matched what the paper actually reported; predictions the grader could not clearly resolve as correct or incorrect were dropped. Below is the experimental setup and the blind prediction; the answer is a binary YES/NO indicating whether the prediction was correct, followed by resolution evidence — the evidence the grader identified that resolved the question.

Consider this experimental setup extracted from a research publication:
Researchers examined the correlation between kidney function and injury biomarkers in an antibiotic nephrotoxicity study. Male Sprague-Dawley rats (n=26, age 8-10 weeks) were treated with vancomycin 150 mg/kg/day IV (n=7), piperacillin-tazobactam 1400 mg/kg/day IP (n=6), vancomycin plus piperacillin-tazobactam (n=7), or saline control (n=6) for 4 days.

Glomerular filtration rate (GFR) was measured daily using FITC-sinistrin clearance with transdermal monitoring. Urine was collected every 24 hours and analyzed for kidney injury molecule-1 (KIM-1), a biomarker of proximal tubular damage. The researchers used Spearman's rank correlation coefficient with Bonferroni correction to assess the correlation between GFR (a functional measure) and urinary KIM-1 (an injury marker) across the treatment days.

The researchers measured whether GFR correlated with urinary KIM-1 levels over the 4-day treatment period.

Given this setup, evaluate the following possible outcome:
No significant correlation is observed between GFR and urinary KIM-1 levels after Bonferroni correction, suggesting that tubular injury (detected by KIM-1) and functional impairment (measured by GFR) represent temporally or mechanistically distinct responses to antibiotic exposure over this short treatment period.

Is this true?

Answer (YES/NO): NO